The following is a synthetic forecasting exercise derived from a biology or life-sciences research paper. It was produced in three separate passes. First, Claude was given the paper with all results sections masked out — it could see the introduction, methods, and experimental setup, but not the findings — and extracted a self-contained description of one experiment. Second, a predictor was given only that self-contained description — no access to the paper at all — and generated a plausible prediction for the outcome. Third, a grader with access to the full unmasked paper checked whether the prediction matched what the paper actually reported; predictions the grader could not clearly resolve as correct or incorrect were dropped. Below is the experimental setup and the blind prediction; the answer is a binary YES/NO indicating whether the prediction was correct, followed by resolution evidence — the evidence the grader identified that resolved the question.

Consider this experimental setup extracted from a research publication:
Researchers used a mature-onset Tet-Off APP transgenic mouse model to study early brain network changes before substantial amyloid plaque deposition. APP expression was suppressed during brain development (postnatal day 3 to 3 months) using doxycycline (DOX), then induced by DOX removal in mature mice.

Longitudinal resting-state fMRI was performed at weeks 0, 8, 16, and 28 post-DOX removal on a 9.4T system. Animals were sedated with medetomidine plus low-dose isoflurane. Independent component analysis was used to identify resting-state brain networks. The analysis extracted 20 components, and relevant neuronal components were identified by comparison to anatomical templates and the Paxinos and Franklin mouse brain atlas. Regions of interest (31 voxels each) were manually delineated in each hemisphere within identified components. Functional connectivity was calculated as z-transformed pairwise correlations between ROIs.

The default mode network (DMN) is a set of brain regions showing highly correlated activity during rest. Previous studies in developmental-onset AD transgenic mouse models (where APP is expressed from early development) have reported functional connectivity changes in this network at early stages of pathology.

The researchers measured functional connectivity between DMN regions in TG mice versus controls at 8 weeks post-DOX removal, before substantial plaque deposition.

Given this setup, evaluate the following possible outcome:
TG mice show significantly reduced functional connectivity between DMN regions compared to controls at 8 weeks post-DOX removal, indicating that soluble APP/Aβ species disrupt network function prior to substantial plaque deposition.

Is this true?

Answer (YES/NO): NO